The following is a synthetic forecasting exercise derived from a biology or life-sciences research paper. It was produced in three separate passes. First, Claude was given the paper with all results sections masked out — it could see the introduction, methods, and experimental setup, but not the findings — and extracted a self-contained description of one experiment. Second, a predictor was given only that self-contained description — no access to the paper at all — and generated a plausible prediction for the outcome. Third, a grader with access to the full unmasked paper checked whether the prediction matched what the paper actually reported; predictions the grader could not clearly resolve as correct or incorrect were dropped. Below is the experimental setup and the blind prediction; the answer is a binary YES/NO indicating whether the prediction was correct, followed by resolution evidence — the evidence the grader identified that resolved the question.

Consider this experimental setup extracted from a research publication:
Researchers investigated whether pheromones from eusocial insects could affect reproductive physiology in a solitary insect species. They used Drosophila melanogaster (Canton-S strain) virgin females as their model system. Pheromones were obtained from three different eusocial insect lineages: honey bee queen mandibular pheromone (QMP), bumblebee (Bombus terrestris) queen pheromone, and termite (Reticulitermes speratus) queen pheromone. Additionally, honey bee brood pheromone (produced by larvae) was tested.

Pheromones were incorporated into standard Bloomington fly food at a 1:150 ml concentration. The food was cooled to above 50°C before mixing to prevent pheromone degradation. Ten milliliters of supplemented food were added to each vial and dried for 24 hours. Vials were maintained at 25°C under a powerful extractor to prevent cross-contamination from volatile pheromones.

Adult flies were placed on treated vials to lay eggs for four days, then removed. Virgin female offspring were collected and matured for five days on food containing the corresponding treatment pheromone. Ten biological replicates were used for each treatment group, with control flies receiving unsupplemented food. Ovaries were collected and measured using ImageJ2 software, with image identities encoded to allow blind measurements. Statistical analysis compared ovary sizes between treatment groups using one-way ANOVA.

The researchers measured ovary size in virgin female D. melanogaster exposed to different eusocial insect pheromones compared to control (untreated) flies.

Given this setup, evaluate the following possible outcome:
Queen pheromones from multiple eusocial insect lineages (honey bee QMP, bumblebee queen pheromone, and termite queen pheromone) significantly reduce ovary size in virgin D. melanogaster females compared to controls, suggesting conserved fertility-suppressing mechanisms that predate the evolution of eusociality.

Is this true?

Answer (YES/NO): NO